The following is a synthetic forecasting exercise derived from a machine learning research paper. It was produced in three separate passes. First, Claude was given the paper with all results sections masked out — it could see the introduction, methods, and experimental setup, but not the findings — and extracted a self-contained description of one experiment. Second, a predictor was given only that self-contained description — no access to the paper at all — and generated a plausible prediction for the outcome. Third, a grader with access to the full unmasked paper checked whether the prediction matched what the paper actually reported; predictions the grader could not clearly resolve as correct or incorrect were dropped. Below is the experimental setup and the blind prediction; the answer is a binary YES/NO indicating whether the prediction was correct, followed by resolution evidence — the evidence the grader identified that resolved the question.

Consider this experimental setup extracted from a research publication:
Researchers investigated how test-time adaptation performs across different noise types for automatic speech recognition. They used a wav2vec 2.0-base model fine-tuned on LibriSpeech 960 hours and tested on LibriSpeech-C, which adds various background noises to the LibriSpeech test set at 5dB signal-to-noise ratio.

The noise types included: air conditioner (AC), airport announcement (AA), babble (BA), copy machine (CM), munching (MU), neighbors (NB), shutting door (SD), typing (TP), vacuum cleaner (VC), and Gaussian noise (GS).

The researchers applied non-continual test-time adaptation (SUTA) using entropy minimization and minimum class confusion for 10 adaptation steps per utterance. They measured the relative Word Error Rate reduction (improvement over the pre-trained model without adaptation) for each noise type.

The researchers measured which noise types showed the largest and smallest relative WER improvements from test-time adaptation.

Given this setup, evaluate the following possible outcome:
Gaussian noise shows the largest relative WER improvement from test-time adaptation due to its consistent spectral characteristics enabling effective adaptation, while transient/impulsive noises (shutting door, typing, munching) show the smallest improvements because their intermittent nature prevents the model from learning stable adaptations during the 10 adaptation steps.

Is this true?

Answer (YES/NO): NO